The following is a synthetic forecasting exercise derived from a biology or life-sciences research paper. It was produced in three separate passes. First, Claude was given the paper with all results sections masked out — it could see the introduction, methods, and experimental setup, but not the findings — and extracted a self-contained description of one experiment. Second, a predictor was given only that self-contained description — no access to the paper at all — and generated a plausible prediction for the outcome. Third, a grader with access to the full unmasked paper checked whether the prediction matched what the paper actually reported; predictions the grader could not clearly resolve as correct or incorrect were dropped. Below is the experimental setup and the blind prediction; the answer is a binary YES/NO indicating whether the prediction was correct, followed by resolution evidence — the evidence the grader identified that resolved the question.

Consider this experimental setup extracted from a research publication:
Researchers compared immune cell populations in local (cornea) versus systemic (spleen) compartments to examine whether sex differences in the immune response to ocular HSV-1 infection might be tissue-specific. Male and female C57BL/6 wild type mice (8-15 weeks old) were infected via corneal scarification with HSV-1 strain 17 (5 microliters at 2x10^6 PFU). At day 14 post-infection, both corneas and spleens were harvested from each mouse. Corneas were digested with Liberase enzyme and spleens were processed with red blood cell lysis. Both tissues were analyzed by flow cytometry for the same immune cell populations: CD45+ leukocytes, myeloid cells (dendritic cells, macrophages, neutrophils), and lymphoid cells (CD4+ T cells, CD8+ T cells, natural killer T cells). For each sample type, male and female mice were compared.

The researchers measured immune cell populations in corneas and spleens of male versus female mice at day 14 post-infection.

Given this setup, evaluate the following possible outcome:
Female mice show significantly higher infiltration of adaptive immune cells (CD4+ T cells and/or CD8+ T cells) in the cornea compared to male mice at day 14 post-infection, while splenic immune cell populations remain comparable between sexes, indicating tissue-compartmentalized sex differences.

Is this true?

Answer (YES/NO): NO